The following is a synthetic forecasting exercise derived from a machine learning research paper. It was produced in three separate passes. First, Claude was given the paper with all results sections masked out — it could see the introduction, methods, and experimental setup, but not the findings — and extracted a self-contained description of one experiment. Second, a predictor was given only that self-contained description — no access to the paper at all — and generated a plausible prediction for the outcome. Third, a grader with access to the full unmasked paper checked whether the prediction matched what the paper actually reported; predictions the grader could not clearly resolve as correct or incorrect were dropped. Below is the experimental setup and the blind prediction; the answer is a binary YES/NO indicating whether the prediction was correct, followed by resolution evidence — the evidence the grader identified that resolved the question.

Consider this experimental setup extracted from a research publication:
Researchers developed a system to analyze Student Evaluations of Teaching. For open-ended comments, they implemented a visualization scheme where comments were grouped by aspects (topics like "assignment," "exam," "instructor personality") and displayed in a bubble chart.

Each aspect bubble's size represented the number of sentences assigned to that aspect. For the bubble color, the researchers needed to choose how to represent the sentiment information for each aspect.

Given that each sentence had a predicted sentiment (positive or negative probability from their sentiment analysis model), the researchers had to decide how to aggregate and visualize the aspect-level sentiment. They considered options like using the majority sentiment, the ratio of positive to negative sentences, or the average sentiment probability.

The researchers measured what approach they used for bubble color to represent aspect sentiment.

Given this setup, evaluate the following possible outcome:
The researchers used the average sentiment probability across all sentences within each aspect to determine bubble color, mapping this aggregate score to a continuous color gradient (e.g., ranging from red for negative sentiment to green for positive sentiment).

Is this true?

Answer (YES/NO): YES